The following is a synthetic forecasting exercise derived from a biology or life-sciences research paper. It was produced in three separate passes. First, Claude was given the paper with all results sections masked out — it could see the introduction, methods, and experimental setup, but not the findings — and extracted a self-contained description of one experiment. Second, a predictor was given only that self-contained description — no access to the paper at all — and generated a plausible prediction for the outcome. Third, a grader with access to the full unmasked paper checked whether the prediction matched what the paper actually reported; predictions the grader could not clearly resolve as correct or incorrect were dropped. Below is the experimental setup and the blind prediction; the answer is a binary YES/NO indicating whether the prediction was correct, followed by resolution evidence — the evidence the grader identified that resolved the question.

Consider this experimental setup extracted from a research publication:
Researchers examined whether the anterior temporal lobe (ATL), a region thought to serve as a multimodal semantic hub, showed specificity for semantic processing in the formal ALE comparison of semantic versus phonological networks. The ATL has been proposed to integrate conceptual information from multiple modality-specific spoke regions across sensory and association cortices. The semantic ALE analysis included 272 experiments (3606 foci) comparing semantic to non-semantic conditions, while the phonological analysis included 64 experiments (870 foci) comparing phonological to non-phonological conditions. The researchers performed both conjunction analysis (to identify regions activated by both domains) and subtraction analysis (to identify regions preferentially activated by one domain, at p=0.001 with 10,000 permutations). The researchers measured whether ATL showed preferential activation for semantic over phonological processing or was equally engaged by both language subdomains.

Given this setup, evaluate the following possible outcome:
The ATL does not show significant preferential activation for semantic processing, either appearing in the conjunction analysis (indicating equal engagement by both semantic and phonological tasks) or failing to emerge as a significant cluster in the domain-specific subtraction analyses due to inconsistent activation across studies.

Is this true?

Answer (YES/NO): NO